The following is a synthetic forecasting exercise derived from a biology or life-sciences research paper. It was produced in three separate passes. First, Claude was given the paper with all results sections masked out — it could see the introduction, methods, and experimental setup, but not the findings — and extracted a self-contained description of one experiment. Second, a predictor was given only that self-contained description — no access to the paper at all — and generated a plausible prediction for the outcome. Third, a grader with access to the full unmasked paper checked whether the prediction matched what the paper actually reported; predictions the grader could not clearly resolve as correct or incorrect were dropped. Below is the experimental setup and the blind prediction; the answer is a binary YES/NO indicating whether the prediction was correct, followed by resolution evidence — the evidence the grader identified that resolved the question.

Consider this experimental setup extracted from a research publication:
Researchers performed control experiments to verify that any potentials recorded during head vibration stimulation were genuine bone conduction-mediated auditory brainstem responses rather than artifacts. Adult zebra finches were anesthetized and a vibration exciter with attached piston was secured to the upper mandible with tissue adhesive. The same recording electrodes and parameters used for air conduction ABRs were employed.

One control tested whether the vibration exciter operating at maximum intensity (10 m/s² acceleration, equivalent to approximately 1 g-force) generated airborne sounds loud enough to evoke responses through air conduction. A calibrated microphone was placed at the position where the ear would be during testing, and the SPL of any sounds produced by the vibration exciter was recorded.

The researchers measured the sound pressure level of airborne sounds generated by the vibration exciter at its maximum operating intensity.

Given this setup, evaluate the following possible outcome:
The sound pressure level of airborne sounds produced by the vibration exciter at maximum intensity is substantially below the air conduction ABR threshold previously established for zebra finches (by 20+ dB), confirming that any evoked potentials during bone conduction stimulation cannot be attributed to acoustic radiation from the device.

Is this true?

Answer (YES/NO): NO